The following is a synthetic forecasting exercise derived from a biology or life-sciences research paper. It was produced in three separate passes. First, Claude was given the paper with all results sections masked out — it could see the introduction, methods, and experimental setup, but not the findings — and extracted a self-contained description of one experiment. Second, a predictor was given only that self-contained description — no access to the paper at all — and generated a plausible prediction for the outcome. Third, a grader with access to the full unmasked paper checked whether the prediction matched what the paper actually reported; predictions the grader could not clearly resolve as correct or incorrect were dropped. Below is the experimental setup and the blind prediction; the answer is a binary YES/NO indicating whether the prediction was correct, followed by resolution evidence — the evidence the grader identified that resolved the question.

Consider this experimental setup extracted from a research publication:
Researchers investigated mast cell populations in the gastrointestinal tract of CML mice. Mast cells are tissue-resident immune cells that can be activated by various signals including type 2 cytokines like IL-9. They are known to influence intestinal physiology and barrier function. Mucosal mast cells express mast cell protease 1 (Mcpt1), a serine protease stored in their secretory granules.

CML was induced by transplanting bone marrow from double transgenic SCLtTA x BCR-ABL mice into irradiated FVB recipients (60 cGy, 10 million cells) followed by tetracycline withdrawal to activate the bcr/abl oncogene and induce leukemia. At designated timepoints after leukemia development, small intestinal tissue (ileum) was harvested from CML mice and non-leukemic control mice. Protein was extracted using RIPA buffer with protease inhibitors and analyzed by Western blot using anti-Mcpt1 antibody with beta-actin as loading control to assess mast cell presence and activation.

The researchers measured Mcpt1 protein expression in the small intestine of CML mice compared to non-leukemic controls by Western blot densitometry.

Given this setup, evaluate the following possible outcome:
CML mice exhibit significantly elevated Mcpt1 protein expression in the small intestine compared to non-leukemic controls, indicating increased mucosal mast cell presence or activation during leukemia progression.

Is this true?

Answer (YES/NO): YES